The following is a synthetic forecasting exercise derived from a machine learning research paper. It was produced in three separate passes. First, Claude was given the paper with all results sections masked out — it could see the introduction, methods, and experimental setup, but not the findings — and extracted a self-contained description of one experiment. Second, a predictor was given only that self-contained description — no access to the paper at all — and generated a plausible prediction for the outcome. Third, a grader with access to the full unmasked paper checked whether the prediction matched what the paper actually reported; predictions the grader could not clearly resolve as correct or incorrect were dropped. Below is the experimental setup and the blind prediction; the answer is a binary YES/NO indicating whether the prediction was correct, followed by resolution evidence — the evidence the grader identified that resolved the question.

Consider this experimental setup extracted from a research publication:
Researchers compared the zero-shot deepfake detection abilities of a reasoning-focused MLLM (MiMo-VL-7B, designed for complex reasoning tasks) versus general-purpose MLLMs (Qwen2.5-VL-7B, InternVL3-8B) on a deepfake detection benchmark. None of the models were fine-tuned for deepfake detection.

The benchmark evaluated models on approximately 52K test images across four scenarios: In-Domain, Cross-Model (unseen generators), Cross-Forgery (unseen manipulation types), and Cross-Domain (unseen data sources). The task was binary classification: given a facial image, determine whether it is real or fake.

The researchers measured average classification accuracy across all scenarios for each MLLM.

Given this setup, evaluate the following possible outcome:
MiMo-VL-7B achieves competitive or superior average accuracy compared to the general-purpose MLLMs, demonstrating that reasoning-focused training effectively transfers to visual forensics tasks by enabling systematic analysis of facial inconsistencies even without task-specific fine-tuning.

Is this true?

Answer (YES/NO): YES